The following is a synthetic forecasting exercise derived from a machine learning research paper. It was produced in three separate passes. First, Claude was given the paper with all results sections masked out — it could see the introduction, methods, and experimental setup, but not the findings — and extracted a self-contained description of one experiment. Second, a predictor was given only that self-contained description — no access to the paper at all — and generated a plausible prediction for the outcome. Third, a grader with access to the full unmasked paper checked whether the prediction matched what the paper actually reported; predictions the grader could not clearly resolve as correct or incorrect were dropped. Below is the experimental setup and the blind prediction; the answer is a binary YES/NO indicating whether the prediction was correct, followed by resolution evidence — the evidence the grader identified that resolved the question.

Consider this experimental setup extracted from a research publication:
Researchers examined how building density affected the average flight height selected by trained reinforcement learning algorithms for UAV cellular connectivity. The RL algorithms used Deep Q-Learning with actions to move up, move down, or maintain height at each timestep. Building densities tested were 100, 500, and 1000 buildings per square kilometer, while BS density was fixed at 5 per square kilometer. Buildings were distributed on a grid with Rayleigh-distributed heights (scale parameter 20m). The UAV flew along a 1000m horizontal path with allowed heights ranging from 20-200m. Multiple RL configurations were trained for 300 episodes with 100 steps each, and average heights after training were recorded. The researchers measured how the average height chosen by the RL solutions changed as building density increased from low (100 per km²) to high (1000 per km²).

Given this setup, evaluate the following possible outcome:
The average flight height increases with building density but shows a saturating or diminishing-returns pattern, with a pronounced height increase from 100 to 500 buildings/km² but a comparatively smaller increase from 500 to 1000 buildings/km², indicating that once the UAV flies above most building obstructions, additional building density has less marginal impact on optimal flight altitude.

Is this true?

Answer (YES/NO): NO